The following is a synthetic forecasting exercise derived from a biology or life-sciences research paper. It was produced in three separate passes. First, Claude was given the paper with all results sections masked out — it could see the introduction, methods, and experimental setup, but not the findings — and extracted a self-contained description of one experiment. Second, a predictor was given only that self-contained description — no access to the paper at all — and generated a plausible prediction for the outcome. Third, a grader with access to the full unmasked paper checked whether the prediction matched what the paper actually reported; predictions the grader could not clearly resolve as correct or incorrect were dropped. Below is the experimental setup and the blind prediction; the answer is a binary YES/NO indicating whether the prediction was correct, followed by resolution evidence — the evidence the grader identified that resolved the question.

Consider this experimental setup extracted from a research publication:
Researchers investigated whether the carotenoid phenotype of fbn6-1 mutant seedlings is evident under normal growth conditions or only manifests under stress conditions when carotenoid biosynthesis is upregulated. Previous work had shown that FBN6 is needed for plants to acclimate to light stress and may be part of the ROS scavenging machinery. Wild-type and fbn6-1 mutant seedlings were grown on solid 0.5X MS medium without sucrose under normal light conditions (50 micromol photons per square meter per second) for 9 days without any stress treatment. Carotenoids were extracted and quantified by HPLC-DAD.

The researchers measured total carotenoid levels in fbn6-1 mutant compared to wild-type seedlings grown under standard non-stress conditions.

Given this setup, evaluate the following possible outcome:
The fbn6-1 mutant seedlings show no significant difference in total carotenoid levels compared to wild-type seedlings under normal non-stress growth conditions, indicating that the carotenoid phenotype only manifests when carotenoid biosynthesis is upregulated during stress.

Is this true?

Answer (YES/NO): NO